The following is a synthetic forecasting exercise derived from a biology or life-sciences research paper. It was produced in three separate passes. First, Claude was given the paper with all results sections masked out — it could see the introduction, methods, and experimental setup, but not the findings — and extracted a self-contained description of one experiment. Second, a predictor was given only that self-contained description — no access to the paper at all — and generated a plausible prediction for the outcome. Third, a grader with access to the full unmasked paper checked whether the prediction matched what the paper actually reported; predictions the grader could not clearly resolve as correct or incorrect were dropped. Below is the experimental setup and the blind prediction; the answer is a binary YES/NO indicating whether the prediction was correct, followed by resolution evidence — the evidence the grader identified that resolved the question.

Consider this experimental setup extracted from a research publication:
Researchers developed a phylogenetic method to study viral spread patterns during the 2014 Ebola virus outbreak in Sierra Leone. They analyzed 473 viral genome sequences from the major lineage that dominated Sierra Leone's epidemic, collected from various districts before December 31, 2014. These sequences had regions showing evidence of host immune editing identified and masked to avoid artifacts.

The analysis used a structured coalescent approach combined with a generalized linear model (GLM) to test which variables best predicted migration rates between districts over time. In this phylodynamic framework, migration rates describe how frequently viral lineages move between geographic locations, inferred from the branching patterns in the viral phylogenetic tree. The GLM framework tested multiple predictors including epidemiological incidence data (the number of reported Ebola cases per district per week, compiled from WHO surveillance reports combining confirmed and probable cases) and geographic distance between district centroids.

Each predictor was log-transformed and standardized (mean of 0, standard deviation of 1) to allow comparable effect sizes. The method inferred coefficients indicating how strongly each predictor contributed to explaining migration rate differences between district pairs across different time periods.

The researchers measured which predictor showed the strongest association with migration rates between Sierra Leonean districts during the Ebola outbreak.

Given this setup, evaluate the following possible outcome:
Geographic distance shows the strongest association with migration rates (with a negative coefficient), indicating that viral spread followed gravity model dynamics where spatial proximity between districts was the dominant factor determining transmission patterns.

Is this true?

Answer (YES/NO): YES